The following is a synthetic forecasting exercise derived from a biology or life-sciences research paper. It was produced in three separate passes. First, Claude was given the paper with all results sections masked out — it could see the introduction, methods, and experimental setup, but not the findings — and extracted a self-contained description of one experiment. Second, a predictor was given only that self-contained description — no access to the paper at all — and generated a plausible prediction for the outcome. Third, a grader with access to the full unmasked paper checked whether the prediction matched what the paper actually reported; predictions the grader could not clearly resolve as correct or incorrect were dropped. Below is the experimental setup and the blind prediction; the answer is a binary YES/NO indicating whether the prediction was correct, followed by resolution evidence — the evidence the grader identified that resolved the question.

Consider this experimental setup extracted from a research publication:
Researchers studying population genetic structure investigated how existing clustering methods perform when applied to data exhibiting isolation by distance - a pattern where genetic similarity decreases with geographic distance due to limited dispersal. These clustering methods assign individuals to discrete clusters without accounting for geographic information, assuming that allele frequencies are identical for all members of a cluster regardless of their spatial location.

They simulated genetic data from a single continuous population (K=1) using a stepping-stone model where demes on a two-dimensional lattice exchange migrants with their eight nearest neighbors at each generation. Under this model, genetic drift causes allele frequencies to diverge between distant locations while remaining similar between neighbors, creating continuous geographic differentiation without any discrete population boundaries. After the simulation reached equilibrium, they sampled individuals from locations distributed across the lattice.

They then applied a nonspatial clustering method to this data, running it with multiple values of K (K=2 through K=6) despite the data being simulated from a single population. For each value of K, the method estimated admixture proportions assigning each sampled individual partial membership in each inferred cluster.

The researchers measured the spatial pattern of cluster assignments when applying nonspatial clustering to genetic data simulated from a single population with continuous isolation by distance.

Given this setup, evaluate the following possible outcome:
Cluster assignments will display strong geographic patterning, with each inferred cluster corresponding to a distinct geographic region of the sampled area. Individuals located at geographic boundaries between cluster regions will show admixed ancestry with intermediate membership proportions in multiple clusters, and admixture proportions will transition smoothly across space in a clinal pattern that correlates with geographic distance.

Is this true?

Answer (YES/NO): YES